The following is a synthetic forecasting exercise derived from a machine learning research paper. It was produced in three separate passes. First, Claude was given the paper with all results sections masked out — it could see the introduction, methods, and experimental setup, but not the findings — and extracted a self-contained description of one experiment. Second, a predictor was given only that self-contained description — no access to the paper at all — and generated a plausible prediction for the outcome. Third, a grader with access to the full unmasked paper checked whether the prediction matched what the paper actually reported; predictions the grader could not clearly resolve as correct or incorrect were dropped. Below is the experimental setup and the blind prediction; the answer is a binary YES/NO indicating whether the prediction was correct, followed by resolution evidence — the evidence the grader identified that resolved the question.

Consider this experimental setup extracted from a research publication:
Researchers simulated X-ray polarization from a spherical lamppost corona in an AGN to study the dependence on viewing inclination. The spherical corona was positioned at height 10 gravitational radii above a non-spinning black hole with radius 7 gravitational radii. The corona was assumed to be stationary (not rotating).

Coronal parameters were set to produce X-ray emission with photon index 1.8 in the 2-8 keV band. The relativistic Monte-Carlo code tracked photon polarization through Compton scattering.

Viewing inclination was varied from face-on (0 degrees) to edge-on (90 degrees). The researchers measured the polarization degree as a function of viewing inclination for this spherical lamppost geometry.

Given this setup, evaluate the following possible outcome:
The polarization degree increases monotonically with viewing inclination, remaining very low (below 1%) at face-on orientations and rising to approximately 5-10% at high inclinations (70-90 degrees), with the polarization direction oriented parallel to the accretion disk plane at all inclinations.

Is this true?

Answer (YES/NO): NO